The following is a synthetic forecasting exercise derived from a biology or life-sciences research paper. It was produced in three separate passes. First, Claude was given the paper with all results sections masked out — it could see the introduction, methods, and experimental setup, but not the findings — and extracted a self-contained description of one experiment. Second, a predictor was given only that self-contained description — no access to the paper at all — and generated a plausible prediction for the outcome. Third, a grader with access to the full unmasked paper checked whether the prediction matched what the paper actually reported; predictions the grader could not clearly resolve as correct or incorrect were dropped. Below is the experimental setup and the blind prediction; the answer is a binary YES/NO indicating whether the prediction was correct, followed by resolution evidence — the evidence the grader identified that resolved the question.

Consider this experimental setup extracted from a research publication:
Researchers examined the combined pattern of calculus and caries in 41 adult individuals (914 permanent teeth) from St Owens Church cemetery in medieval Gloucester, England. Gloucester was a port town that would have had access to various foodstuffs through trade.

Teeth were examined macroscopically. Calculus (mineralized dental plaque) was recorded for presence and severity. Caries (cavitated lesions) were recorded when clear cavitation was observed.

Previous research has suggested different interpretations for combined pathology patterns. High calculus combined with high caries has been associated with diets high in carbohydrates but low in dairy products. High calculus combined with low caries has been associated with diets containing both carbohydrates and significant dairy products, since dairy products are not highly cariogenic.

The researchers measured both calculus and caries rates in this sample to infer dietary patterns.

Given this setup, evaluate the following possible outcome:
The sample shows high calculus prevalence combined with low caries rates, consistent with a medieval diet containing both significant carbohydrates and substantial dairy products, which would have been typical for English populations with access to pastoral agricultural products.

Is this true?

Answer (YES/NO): NO